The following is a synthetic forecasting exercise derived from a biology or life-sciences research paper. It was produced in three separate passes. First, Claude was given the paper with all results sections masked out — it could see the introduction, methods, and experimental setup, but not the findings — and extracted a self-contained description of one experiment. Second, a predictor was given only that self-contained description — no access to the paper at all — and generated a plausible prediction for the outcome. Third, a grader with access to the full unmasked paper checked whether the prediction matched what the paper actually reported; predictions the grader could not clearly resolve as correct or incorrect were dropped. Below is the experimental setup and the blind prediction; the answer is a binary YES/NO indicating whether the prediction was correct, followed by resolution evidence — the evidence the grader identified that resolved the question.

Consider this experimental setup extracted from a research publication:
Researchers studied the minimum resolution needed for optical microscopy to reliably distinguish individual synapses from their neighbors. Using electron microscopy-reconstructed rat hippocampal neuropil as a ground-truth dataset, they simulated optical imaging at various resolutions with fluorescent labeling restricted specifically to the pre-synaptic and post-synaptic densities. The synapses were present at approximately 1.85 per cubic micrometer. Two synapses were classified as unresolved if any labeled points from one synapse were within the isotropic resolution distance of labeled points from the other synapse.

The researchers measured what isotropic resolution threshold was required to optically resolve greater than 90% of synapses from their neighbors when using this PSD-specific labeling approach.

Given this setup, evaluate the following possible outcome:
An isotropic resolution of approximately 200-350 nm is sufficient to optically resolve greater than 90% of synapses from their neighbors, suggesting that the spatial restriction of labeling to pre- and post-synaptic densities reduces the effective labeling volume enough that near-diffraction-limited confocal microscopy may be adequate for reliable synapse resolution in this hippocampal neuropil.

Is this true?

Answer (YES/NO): NO